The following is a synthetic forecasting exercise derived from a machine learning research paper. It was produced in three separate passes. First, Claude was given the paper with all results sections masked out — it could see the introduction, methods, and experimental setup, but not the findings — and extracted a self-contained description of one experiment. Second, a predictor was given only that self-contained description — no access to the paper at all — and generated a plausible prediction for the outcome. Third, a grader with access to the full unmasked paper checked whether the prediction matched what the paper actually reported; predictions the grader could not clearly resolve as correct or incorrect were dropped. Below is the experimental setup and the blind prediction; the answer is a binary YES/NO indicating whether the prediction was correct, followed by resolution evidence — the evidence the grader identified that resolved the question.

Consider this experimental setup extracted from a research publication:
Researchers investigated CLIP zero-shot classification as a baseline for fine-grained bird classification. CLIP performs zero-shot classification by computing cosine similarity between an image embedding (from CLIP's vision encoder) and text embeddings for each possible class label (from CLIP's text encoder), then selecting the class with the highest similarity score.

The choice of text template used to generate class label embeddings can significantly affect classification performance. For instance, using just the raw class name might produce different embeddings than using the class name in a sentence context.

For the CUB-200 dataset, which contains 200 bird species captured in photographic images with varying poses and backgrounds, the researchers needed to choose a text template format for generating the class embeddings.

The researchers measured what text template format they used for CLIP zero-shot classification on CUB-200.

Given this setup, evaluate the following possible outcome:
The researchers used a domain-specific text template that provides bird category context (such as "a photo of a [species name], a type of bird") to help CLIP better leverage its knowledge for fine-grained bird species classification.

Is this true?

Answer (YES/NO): NO